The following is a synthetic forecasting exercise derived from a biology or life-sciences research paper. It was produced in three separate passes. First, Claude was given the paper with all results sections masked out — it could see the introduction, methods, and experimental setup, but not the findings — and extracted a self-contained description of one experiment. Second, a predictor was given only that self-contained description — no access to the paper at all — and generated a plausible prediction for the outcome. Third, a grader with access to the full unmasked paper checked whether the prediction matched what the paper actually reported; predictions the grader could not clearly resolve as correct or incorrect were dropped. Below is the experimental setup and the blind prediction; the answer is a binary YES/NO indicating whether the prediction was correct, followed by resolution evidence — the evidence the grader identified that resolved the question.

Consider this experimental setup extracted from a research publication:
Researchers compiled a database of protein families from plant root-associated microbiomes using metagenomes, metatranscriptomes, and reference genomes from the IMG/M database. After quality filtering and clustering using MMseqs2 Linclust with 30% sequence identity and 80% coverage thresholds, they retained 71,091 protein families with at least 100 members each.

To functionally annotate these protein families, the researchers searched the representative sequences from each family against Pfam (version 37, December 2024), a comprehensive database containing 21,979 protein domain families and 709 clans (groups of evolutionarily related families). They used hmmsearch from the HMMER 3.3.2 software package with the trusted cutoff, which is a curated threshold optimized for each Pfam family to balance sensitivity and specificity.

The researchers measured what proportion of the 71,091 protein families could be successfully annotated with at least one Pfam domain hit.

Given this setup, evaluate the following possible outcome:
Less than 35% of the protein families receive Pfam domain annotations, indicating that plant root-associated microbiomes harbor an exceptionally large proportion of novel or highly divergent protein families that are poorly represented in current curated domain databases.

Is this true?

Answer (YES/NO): NO